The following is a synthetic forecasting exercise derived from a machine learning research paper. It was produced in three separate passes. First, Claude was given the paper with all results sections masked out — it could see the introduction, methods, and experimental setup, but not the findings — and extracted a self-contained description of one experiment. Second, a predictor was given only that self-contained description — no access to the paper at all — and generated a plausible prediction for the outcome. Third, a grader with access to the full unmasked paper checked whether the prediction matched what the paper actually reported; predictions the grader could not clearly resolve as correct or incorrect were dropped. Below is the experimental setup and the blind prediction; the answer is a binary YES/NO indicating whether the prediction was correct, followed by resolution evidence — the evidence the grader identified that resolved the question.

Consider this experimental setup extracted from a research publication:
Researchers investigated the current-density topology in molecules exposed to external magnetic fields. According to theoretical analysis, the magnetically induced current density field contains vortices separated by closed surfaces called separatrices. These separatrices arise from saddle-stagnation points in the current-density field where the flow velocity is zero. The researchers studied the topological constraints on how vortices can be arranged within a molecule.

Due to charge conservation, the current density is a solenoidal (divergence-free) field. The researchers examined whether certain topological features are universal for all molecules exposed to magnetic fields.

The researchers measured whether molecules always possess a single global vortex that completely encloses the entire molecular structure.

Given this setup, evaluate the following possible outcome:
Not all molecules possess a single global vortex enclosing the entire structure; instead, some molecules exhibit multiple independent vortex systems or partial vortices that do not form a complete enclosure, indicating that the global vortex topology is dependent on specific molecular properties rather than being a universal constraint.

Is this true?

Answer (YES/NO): NO